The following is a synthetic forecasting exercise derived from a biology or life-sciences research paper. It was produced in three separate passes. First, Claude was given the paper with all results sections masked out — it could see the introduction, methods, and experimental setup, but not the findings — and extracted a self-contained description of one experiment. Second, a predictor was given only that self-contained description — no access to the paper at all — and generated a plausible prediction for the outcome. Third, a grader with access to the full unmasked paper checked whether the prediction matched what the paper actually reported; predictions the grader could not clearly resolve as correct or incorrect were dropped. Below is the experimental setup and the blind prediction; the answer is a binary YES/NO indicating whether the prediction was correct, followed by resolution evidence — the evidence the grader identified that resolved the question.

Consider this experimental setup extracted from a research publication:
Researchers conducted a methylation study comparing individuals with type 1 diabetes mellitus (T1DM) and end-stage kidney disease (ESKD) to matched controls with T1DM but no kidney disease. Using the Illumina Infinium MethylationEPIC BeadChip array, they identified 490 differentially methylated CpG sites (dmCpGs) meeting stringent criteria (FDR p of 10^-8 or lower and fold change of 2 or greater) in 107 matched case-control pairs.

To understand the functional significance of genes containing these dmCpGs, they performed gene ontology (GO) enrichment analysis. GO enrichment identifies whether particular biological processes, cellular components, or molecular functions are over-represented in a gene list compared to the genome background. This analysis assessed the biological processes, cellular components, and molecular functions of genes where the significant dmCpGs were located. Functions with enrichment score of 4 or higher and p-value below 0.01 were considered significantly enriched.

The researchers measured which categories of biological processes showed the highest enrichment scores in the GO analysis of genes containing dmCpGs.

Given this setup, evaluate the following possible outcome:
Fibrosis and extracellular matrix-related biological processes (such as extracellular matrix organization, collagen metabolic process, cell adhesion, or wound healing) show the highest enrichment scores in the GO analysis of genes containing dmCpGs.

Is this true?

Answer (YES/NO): NO